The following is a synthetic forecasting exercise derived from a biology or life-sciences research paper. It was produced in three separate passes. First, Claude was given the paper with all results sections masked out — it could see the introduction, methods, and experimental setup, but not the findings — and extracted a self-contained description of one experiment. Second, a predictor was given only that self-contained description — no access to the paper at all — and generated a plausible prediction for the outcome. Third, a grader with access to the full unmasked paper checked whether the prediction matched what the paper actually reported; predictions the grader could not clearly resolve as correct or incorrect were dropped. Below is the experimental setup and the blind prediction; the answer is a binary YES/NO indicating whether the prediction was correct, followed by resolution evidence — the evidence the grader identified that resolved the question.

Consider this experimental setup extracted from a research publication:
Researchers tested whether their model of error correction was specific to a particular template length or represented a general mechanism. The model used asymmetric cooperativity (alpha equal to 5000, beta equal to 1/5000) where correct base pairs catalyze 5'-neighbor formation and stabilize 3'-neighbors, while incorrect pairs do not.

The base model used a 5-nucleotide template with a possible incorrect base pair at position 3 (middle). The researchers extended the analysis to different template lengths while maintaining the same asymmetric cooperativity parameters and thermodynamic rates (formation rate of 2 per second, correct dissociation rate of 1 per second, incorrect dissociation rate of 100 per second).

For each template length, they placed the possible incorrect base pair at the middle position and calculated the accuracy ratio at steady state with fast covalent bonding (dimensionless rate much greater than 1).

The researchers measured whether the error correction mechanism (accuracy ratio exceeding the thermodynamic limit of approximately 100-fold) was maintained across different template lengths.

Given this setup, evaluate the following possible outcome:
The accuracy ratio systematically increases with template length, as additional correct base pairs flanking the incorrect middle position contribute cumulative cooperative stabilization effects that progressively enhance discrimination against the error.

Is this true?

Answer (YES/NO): NO